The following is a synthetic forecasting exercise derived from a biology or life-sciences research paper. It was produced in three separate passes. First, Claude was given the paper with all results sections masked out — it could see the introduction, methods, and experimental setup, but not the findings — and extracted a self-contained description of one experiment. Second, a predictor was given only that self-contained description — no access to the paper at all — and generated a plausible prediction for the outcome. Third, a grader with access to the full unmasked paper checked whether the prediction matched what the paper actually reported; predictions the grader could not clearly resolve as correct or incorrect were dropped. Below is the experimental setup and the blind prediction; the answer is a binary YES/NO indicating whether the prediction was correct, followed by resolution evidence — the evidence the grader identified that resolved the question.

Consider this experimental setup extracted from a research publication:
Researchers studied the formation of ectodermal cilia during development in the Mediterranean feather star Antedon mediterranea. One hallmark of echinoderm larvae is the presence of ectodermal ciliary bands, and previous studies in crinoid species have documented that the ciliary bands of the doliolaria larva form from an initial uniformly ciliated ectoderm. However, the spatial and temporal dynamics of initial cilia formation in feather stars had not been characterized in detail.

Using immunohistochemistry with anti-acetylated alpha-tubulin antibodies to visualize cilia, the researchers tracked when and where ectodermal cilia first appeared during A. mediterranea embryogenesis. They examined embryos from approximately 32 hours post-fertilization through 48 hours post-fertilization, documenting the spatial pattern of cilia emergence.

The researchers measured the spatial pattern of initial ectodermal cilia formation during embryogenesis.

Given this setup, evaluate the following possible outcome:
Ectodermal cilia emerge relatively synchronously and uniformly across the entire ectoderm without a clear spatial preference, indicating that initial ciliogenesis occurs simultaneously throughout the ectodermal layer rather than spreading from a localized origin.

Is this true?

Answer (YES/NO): NO